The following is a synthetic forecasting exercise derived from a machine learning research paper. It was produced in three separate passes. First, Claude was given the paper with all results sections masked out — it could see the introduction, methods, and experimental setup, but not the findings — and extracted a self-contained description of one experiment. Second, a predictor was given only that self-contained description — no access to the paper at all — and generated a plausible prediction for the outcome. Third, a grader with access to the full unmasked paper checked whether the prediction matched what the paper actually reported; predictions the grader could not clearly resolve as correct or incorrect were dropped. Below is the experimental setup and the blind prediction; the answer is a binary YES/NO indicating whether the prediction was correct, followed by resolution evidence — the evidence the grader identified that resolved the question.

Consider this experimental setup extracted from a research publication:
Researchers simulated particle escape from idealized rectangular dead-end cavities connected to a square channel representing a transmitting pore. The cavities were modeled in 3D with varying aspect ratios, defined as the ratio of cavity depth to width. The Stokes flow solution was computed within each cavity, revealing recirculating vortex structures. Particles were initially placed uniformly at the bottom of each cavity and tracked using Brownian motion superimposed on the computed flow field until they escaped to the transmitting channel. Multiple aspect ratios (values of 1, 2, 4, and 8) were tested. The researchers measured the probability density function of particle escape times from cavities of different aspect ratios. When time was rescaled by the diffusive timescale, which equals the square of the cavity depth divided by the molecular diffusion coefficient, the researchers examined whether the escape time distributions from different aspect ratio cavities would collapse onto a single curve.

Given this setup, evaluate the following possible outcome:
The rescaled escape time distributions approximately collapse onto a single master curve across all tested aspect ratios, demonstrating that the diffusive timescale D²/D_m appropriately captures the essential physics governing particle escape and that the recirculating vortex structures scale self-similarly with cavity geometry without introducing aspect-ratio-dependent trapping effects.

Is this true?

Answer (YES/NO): YES